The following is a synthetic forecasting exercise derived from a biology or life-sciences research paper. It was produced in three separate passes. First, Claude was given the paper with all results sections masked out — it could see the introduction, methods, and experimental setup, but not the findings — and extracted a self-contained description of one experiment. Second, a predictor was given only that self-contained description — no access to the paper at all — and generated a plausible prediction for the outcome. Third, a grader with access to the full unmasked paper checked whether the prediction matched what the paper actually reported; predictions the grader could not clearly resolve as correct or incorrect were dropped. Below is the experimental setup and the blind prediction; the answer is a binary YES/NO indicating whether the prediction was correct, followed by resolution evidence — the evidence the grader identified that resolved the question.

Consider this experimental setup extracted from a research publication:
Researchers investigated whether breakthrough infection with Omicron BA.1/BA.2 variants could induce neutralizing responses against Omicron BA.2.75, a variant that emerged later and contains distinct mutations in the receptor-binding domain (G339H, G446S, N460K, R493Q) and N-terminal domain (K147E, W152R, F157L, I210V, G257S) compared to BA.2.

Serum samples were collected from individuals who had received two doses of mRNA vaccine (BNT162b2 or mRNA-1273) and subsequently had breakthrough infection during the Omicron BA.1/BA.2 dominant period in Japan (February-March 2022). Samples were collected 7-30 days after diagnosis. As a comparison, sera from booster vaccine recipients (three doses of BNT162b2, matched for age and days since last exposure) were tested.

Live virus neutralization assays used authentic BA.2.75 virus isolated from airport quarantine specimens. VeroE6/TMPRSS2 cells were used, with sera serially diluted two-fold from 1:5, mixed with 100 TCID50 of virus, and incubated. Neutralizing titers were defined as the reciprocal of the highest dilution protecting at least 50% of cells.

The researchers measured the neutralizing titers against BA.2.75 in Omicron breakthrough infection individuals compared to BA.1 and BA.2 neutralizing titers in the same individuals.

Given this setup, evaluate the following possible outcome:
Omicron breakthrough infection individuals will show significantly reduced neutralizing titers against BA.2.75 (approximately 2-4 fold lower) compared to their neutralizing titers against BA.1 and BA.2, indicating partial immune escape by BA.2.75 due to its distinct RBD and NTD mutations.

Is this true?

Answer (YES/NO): NO